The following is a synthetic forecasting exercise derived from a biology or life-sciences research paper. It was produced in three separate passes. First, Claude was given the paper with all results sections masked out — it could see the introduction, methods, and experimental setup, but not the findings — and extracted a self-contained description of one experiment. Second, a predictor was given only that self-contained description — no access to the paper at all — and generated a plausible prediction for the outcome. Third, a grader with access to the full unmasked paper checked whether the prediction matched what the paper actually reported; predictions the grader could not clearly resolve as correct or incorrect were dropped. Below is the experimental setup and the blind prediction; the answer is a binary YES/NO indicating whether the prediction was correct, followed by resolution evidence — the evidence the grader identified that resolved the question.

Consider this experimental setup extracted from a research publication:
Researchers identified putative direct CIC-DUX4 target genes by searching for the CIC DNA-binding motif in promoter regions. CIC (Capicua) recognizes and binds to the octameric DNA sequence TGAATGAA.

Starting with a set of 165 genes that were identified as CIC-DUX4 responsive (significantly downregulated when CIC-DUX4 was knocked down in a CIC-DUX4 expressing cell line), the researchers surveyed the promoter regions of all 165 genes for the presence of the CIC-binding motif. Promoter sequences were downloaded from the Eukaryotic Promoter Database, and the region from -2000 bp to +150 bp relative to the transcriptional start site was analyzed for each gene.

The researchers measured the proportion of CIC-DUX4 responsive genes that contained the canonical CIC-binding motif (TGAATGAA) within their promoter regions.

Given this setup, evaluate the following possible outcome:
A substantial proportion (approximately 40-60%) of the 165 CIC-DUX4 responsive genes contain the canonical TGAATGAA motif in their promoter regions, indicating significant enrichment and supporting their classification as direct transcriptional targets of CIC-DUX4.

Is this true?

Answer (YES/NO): NO